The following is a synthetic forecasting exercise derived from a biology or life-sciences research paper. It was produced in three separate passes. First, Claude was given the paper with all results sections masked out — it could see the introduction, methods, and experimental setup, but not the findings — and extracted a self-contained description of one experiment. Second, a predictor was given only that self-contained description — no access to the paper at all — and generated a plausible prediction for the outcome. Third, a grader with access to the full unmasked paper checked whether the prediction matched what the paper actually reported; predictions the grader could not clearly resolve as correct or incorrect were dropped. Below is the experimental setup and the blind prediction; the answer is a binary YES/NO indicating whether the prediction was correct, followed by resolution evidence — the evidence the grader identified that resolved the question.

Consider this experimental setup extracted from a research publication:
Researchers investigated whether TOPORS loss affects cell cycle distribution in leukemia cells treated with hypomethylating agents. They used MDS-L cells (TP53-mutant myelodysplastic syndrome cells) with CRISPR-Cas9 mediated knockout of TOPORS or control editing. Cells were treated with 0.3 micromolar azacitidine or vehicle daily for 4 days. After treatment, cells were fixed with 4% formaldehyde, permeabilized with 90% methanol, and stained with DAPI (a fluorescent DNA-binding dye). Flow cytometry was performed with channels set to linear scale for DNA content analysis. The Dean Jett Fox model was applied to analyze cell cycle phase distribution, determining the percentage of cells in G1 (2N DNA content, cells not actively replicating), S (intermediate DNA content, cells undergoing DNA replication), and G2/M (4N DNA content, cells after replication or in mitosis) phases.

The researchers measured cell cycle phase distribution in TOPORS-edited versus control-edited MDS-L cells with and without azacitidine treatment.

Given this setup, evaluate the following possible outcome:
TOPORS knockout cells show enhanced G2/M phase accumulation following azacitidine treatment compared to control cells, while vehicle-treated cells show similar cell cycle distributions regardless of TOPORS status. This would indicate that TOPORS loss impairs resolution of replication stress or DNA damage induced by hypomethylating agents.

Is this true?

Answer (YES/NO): YES